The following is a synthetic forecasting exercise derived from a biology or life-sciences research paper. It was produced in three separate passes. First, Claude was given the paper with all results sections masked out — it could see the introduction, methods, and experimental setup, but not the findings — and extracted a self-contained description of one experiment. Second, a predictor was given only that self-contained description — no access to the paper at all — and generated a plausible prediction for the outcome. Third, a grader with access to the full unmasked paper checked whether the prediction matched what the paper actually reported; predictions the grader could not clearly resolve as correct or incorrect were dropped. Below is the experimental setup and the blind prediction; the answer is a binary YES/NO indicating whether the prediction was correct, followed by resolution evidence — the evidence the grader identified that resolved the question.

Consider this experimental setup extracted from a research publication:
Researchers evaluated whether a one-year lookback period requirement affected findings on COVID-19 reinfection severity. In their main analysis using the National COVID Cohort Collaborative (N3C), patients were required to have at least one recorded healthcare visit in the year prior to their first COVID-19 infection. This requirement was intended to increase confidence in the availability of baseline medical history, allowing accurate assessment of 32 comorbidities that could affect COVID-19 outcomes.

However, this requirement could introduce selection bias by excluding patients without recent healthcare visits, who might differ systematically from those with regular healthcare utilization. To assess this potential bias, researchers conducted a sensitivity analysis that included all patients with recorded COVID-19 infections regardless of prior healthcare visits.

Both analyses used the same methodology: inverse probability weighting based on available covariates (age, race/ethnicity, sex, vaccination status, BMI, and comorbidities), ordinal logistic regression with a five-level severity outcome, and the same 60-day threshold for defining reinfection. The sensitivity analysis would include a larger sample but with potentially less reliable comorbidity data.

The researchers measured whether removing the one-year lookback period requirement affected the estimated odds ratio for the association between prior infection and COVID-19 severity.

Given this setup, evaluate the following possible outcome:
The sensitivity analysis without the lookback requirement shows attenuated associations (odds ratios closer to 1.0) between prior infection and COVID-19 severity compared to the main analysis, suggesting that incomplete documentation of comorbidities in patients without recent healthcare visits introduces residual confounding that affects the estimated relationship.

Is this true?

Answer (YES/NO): NO